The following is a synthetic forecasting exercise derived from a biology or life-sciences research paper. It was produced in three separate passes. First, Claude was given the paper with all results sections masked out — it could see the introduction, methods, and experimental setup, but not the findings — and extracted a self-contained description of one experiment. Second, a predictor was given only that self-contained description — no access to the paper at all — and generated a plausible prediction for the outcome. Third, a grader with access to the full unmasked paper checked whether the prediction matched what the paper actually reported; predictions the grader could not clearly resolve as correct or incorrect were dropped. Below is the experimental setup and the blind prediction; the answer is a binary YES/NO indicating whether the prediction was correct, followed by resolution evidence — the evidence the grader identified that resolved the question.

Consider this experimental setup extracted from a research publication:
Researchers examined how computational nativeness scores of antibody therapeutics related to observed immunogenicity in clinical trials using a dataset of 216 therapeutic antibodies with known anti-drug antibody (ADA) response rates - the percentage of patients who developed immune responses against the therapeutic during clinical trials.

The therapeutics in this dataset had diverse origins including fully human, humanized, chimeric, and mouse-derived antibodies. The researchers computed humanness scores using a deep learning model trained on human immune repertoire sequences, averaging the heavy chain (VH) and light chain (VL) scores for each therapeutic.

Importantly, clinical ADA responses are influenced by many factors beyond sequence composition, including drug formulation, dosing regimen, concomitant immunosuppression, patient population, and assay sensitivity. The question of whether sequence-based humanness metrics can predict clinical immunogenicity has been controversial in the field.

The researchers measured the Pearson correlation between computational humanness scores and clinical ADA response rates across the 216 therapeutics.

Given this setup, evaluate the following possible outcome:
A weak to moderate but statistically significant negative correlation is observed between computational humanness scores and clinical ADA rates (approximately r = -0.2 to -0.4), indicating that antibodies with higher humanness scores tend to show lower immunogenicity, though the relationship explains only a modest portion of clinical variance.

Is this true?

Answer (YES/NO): NO